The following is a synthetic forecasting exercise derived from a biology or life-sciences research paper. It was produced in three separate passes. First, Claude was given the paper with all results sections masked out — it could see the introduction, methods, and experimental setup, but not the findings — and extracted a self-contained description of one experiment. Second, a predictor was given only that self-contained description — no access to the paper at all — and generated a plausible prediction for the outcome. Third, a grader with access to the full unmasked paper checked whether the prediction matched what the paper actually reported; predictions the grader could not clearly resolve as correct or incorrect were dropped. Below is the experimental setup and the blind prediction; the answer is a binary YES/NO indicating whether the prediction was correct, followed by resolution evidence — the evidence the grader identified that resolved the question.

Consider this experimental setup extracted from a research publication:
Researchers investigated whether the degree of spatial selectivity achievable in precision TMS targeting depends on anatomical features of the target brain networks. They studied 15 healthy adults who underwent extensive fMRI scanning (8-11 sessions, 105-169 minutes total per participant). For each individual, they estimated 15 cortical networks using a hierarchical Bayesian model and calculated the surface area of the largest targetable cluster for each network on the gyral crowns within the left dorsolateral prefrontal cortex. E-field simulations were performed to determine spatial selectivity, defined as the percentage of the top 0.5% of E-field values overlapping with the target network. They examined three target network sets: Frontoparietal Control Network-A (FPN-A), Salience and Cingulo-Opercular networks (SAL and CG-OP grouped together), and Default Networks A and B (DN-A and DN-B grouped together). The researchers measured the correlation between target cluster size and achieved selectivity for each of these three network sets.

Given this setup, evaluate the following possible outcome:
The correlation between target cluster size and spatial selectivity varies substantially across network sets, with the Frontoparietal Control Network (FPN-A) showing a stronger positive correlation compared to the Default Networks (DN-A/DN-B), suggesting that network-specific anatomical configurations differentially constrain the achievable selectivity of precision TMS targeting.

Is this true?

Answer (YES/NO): YES